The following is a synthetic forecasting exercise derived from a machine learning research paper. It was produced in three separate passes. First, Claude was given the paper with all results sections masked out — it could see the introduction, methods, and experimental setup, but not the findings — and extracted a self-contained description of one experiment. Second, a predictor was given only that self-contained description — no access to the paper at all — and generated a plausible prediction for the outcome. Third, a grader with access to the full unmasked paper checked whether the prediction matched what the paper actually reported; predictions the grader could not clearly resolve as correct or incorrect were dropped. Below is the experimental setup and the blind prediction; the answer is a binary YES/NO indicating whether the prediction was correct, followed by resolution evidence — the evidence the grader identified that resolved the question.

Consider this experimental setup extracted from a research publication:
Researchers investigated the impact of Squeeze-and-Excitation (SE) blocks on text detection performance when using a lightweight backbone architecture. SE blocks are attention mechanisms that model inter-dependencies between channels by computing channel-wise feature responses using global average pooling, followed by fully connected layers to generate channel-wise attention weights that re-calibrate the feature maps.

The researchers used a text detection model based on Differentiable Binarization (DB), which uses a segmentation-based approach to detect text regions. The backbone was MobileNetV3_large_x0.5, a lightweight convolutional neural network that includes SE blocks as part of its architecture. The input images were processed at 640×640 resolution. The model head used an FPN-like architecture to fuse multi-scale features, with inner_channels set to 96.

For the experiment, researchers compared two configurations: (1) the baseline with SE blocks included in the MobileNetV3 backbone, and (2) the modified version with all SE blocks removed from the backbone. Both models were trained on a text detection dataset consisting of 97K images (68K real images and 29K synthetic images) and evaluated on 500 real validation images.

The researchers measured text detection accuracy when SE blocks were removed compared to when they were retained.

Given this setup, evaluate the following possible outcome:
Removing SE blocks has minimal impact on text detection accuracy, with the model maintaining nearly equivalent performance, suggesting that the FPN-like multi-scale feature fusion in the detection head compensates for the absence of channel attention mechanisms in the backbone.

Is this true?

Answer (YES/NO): YES